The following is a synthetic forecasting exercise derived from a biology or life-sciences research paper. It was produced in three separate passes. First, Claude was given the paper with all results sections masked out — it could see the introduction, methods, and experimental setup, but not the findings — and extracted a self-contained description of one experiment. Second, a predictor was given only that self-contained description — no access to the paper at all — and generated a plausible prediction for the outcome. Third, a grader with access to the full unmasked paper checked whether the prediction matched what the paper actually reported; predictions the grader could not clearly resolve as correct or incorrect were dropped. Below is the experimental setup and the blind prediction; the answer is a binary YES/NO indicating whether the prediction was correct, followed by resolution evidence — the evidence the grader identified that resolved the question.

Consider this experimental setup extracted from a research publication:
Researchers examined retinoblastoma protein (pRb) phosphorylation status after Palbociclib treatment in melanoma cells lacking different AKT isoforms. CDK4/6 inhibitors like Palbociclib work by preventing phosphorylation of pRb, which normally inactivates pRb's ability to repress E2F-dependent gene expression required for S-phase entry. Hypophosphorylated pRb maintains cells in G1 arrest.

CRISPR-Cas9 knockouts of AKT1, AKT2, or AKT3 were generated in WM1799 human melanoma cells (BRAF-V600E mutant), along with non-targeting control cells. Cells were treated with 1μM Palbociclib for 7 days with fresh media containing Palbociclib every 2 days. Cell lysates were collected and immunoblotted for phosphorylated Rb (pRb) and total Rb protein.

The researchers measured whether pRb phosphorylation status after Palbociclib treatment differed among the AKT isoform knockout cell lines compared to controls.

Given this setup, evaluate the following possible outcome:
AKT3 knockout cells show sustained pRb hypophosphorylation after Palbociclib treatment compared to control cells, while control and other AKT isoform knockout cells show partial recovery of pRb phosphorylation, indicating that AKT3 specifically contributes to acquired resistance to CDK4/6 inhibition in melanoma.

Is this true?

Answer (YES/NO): NO